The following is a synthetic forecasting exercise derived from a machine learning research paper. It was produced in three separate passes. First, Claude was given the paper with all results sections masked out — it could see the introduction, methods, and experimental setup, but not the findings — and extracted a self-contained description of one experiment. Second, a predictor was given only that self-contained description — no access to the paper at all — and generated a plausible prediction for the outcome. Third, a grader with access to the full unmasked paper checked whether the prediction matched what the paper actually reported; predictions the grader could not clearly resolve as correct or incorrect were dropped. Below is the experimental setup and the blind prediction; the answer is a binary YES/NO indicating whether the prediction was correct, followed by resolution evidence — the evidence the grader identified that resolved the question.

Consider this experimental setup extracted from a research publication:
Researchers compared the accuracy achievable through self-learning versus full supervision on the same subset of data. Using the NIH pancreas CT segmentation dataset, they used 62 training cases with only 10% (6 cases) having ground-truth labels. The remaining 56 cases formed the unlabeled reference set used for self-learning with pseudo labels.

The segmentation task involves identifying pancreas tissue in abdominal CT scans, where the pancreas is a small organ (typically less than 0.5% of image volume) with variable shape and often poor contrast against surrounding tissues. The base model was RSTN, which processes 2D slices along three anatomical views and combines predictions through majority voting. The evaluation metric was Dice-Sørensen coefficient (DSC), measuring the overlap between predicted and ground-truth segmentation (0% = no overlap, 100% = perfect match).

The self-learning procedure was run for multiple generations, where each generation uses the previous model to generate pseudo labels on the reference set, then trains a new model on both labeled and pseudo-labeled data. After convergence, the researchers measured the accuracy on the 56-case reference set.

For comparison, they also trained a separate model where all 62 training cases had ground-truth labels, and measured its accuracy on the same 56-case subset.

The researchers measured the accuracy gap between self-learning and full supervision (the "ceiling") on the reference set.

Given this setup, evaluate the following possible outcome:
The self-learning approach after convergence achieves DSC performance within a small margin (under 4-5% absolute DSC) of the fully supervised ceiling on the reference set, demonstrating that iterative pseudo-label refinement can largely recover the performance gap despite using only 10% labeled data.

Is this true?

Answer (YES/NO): NO